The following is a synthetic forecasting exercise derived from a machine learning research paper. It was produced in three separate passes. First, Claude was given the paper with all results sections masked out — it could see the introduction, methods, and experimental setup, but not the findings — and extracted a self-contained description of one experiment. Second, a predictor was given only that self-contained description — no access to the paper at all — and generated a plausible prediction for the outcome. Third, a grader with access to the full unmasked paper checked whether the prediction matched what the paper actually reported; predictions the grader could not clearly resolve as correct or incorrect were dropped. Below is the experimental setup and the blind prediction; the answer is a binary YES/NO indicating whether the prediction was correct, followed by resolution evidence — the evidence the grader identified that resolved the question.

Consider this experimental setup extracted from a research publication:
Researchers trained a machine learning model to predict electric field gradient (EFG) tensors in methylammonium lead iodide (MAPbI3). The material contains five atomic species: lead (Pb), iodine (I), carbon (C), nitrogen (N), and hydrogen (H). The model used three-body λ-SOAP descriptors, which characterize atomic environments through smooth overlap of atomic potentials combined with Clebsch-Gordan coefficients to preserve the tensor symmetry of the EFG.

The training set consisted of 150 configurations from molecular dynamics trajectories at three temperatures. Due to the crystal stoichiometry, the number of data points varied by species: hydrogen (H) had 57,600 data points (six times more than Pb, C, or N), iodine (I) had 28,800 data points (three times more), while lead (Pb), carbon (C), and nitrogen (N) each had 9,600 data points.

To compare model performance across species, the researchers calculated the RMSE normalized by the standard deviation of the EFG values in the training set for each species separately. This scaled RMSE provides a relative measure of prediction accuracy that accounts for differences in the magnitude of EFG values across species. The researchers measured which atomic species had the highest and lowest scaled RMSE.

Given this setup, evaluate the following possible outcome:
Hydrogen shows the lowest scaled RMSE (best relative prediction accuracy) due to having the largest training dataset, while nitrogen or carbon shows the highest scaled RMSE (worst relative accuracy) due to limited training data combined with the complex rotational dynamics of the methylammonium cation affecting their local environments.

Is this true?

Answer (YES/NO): NO